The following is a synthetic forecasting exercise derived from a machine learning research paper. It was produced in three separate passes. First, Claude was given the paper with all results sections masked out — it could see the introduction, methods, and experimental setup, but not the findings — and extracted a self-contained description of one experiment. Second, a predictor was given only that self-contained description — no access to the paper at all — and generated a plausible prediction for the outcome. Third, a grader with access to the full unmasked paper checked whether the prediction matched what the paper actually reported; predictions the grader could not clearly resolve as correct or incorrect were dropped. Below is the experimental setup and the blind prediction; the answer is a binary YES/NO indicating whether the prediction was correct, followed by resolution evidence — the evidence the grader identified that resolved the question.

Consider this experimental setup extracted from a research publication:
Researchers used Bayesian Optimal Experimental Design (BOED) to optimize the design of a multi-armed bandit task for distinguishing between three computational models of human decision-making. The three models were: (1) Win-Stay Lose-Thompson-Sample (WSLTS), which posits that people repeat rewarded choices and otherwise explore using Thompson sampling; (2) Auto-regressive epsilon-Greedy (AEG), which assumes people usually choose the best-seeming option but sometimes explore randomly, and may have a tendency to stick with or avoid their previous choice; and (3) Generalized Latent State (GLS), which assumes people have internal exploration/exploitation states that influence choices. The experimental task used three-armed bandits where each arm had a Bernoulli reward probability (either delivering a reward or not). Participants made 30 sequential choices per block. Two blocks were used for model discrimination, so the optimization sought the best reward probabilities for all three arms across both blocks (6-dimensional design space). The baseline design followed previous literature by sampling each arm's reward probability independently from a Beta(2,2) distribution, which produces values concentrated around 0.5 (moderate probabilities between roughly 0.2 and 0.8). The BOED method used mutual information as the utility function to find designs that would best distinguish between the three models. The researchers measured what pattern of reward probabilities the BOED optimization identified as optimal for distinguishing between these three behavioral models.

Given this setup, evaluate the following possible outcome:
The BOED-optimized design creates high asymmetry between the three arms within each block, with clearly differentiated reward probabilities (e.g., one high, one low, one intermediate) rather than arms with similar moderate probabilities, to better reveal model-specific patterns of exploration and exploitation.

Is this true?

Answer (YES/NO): NO